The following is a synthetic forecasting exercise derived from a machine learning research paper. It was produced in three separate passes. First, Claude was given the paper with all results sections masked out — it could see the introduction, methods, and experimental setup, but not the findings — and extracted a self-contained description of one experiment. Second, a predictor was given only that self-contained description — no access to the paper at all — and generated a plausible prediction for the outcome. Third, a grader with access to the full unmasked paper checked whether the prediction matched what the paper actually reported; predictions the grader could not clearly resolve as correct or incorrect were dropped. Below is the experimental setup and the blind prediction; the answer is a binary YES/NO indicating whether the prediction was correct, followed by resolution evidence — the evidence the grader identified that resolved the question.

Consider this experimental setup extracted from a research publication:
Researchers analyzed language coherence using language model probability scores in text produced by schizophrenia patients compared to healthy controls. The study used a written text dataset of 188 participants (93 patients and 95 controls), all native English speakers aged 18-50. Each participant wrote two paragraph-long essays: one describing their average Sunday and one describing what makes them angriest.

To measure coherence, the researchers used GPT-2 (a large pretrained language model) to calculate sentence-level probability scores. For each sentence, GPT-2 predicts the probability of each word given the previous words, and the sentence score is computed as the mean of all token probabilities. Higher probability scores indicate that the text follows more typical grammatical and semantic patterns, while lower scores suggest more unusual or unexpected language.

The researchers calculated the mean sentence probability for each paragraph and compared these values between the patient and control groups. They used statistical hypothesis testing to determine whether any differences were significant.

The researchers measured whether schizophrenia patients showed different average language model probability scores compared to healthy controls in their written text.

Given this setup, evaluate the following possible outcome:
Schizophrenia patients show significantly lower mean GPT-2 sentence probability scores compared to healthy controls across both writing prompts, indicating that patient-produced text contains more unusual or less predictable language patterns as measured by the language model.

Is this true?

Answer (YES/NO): YES